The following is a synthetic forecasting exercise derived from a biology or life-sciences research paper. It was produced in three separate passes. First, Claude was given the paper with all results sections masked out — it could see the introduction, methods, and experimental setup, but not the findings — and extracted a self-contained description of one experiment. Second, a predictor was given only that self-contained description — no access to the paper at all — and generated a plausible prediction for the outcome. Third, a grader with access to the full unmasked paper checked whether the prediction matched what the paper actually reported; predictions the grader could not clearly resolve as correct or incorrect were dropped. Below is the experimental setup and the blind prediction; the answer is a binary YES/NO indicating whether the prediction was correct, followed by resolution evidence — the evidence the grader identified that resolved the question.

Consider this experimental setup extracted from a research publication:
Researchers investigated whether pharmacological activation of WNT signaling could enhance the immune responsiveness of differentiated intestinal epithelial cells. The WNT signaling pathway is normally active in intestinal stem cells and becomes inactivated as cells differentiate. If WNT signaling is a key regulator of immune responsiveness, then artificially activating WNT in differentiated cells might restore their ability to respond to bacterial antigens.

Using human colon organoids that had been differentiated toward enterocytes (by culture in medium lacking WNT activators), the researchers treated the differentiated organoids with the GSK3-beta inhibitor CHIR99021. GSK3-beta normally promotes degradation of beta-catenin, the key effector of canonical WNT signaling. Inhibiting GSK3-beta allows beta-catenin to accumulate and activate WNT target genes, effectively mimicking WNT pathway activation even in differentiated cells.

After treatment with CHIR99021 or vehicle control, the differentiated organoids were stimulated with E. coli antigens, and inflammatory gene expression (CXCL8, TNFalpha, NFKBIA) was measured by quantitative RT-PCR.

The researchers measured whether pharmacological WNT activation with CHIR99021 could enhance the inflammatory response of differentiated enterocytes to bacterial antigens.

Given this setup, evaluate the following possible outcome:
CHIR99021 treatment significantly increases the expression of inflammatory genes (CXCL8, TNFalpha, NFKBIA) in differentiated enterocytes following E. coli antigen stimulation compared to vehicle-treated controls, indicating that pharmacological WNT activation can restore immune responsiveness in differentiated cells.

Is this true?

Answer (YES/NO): NO